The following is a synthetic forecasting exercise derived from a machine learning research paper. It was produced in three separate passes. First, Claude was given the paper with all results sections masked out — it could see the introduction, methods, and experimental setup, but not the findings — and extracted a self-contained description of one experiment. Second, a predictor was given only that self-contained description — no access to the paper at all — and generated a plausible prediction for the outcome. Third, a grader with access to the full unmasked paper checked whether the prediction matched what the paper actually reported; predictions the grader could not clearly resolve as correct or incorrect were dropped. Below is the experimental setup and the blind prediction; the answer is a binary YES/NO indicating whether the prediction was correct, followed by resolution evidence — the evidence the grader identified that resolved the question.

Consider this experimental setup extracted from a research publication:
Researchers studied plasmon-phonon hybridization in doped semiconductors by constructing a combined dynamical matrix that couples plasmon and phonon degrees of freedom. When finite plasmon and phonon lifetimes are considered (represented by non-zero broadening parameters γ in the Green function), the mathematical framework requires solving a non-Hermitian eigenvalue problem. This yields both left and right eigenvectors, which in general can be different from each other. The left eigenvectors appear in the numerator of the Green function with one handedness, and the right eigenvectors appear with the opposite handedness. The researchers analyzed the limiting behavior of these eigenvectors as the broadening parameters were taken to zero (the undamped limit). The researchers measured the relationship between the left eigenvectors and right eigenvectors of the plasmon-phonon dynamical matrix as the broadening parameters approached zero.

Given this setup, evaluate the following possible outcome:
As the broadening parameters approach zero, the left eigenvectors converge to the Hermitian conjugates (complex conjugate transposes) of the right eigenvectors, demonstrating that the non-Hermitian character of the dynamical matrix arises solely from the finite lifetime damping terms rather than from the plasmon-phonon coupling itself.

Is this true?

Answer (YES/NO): NO